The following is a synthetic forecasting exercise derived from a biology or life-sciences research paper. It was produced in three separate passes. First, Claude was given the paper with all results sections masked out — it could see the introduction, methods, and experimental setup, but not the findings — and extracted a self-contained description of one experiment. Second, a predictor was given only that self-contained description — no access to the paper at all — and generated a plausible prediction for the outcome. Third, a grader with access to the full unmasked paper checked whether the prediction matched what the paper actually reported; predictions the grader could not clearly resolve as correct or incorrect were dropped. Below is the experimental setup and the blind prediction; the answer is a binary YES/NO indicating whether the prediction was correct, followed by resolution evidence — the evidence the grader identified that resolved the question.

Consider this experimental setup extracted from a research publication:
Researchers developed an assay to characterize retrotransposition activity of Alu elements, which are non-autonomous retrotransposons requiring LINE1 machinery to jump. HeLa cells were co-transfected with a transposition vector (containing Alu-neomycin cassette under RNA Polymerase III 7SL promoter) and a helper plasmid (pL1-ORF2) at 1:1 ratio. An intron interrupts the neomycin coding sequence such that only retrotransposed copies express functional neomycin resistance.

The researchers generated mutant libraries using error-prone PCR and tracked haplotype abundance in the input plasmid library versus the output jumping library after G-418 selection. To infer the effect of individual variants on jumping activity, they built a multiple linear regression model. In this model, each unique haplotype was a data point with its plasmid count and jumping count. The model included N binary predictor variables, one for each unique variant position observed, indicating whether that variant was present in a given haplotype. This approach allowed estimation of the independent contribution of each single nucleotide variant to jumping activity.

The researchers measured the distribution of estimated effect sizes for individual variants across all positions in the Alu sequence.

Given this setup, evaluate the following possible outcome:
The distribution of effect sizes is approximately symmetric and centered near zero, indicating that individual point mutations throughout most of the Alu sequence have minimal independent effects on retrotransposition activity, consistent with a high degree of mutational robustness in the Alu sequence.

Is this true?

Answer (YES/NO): NO